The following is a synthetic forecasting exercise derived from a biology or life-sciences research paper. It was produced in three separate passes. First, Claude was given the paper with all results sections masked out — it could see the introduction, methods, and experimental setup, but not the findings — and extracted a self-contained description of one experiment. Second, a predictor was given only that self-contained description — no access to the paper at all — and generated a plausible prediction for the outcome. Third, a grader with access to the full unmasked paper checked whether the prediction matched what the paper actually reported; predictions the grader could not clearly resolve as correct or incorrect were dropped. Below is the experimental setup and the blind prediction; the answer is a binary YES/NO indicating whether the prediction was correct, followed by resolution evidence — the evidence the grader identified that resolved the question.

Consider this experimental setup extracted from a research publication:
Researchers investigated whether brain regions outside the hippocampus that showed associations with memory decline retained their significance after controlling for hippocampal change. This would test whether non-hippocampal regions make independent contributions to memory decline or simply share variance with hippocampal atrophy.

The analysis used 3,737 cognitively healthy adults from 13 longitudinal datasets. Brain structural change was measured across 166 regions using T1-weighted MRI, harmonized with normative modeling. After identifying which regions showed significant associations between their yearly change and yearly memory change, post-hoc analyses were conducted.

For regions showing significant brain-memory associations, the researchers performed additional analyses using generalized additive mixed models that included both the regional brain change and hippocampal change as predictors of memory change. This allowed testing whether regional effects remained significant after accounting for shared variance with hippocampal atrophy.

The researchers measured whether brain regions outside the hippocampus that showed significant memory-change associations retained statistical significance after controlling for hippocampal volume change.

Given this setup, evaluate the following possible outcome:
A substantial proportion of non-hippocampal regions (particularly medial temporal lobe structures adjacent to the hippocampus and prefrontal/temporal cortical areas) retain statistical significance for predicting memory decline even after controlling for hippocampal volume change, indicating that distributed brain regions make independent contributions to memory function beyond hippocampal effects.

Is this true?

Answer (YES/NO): YES